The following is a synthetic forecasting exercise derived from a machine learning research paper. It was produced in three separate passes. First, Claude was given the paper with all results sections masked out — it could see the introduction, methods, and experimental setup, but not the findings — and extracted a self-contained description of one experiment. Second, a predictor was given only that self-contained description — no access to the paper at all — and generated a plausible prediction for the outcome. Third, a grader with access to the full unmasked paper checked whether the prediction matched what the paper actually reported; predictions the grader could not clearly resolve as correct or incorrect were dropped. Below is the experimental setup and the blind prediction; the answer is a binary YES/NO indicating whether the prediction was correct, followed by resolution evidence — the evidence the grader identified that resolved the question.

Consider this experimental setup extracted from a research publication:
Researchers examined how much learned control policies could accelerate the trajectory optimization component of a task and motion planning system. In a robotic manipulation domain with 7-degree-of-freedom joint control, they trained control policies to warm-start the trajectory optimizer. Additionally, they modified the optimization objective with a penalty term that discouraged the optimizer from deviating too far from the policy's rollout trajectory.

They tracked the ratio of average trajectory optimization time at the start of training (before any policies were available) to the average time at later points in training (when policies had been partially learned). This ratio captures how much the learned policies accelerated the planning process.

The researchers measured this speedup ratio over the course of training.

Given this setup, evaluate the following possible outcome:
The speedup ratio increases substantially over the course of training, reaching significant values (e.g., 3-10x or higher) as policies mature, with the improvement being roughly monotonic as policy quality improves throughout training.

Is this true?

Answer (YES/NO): NO